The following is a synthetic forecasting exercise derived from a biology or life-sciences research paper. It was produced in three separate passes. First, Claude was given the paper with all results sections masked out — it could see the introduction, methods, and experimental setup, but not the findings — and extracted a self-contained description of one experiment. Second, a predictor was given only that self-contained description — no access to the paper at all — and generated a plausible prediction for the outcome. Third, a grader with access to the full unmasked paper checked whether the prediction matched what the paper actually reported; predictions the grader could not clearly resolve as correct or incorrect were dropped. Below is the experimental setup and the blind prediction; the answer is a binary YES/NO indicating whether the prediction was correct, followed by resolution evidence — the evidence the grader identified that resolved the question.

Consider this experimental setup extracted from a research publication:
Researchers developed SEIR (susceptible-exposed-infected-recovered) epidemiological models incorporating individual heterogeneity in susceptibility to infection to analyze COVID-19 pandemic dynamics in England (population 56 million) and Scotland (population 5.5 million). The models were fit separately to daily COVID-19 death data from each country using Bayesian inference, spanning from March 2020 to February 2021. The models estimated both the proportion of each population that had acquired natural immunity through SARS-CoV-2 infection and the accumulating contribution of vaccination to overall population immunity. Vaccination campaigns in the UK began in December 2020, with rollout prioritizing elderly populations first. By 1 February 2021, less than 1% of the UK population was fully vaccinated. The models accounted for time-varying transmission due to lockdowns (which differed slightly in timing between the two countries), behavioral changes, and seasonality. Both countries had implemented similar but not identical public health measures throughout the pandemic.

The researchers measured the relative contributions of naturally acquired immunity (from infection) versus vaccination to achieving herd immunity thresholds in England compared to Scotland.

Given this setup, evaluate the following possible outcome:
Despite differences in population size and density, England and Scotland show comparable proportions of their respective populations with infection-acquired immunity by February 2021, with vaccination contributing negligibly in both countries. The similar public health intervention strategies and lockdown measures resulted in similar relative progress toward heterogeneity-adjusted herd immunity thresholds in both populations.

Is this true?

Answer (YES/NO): NO